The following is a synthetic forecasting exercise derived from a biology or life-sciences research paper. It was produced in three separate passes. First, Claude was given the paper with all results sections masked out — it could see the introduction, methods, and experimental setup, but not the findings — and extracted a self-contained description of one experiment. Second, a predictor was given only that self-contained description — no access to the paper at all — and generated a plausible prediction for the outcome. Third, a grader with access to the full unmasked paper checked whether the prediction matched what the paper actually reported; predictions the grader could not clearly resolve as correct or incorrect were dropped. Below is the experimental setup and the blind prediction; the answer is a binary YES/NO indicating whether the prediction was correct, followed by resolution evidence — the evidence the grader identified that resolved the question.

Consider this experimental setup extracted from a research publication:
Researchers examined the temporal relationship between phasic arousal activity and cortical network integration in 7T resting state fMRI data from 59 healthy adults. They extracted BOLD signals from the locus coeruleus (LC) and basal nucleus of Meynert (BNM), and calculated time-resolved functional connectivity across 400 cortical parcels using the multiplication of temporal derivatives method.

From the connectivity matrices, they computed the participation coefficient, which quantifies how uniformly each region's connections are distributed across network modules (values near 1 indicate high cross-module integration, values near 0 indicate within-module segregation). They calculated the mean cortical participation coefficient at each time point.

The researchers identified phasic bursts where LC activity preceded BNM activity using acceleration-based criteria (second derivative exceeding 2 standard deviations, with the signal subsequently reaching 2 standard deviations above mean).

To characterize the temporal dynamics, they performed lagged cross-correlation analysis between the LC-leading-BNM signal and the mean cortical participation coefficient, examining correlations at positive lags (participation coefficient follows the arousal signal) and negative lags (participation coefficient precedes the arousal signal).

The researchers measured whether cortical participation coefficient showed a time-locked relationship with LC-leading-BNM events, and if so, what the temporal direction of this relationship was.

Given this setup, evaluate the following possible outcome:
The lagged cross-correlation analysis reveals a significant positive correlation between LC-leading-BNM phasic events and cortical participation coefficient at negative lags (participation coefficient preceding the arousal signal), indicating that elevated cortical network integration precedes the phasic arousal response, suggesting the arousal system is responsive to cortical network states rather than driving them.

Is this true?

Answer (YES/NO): NO